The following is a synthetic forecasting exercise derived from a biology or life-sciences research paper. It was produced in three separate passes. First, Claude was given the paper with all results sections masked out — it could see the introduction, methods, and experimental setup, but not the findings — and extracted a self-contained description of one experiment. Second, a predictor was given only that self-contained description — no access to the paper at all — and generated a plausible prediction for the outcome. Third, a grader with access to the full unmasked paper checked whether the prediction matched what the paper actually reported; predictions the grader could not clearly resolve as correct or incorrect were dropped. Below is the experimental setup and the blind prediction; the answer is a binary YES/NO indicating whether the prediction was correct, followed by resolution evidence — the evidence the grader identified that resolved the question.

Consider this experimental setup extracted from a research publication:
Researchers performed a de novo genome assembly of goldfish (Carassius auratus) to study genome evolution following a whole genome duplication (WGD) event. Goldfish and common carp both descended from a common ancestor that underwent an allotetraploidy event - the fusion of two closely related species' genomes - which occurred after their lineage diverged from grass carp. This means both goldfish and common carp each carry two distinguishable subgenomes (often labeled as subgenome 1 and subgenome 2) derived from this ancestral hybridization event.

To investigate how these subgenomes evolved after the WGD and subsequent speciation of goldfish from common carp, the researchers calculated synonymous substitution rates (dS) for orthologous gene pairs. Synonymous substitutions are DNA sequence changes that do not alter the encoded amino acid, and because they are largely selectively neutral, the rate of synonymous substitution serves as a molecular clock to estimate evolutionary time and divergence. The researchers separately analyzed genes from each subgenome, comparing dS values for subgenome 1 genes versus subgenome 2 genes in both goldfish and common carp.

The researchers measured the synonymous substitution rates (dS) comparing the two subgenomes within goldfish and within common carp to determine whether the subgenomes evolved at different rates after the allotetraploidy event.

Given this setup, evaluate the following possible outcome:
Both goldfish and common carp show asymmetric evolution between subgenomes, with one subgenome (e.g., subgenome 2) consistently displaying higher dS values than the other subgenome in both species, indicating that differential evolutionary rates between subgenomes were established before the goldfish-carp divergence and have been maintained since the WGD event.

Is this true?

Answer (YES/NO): NO